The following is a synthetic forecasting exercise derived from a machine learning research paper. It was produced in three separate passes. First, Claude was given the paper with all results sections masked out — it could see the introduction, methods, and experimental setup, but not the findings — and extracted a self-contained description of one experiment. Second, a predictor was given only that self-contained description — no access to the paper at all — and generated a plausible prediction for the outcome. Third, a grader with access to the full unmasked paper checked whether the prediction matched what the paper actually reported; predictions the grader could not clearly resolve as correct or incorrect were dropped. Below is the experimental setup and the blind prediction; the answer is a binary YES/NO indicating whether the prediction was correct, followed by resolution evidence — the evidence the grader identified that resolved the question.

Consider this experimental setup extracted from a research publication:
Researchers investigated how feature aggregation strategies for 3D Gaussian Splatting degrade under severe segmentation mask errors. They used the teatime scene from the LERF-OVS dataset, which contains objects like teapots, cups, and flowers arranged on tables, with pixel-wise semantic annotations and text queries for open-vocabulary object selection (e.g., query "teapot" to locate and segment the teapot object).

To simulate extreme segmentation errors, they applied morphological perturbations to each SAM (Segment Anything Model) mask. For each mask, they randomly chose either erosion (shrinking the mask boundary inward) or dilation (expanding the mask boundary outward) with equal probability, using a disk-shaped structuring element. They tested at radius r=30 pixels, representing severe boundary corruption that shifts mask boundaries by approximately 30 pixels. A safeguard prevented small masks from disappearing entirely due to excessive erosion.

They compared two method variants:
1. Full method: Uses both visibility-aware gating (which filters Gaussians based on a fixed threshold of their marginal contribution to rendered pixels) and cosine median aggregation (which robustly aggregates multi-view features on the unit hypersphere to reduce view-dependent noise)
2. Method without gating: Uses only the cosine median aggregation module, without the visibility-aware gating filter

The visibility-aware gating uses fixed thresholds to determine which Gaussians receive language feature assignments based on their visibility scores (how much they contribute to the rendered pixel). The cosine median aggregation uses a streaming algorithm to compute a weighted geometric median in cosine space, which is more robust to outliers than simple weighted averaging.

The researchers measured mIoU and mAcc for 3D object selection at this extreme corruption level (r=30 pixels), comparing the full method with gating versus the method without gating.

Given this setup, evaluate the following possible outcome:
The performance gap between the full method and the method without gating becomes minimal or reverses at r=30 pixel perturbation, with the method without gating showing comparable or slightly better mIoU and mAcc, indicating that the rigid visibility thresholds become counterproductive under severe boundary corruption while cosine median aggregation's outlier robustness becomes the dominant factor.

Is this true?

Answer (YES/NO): NO